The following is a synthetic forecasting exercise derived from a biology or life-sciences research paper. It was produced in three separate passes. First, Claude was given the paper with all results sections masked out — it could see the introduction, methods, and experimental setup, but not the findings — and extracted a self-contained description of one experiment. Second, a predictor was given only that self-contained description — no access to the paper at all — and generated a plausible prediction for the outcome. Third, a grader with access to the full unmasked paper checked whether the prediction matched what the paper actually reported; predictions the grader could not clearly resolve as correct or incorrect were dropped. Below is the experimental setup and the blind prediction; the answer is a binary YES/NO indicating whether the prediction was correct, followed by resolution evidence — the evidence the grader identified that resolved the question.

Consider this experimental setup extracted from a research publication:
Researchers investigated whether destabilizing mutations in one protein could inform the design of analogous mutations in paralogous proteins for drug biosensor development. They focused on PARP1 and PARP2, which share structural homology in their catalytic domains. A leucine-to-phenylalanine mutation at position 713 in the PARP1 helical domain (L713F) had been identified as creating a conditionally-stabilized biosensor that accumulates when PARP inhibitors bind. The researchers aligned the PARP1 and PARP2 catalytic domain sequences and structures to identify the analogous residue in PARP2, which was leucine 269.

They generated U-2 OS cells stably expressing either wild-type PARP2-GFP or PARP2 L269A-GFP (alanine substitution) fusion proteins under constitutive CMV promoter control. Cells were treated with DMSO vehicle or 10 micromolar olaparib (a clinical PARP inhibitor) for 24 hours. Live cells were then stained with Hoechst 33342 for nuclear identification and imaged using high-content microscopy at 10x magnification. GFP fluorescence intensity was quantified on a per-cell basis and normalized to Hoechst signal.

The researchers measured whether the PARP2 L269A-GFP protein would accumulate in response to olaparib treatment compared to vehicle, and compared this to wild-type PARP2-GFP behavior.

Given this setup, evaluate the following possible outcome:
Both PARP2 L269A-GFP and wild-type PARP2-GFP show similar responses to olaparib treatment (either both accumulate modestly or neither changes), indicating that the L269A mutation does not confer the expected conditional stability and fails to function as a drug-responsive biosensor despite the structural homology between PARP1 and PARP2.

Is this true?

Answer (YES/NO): NO